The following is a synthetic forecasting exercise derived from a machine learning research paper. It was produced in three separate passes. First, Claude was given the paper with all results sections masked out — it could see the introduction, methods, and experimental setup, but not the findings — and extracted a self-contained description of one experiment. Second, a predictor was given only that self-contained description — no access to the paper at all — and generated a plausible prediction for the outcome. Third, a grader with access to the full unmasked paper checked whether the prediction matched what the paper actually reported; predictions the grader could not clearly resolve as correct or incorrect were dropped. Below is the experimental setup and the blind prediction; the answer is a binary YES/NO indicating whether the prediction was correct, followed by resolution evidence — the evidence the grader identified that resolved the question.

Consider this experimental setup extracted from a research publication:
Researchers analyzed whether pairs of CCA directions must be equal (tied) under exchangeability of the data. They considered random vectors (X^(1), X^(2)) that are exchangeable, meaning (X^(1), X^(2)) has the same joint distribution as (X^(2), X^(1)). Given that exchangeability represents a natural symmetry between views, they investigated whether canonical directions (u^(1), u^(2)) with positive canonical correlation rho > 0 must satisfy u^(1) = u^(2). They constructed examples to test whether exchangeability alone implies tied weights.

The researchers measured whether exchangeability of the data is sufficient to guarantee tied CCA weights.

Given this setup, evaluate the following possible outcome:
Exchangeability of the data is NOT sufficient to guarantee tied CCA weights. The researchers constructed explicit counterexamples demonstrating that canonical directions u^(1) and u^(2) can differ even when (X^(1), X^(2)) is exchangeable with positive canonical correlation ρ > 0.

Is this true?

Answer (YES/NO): YES